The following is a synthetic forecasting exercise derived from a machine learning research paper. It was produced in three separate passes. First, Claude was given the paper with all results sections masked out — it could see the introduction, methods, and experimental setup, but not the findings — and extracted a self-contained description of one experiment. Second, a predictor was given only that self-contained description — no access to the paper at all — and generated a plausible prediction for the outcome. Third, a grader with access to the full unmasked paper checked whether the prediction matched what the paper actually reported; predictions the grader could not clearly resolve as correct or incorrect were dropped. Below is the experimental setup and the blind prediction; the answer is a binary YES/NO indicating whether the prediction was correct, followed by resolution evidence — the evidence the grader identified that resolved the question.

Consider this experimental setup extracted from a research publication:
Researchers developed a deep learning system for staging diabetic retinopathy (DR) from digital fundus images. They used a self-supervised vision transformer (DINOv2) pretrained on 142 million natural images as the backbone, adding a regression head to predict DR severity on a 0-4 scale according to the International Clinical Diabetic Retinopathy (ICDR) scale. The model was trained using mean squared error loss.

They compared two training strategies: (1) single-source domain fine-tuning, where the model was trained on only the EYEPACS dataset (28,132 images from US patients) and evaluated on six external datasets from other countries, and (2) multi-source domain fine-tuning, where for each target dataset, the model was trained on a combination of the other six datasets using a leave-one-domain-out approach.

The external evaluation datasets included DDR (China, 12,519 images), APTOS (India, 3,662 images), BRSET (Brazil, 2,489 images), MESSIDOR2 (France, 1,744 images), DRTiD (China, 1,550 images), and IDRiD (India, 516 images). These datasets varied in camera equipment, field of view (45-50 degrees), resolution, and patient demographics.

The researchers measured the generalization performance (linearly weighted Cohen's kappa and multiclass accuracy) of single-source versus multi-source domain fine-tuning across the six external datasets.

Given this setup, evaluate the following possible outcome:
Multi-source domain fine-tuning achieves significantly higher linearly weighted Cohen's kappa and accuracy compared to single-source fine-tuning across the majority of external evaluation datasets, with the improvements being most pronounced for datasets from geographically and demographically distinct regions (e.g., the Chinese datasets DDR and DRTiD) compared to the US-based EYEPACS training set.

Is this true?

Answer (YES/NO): NO